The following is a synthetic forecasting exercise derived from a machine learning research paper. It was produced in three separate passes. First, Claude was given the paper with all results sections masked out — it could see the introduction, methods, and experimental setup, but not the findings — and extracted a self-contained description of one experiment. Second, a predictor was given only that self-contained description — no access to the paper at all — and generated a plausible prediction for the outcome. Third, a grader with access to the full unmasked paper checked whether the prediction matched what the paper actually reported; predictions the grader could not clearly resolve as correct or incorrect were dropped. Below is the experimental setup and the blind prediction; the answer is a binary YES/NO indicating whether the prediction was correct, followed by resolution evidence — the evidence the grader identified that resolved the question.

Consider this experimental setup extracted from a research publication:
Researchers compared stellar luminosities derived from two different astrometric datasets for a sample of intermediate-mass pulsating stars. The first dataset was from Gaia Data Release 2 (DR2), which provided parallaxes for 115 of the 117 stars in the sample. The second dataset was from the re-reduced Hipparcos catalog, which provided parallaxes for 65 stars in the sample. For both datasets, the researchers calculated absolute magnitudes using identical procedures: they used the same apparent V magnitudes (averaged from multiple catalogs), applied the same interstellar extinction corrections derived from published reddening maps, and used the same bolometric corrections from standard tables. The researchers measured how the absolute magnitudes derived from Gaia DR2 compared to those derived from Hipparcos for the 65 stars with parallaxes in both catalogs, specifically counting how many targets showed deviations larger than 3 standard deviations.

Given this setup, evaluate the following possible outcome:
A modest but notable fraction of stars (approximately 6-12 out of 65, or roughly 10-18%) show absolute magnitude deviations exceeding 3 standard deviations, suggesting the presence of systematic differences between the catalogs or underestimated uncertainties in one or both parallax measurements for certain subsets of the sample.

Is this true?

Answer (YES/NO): NO